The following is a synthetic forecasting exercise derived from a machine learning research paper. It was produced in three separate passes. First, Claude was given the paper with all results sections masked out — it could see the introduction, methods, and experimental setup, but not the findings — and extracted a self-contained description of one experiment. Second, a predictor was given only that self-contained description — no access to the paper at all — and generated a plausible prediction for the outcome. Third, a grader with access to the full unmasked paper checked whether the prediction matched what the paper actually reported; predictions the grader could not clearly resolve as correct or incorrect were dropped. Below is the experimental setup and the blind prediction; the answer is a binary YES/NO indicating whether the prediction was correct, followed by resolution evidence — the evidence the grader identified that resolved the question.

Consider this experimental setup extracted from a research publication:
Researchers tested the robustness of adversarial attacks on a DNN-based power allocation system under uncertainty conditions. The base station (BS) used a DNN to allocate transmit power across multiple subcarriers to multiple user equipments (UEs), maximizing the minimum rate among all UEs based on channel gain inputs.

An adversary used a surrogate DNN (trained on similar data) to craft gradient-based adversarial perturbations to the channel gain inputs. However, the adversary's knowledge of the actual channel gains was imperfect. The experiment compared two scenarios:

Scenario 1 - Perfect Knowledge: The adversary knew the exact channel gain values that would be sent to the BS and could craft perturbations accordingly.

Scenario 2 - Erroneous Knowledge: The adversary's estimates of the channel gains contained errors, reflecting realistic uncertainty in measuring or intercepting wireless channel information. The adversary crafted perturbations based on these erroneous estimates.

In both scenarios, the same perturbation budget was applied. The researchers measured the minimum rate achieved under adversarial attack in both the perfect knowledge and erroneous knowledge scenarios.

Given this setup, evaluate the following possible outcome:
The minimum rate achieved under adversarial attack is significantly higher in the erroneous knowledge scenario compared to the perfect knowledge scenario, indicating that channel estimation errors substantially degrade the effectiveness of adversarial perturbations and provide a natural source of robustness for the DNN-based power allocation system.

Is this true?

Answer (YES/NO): NO